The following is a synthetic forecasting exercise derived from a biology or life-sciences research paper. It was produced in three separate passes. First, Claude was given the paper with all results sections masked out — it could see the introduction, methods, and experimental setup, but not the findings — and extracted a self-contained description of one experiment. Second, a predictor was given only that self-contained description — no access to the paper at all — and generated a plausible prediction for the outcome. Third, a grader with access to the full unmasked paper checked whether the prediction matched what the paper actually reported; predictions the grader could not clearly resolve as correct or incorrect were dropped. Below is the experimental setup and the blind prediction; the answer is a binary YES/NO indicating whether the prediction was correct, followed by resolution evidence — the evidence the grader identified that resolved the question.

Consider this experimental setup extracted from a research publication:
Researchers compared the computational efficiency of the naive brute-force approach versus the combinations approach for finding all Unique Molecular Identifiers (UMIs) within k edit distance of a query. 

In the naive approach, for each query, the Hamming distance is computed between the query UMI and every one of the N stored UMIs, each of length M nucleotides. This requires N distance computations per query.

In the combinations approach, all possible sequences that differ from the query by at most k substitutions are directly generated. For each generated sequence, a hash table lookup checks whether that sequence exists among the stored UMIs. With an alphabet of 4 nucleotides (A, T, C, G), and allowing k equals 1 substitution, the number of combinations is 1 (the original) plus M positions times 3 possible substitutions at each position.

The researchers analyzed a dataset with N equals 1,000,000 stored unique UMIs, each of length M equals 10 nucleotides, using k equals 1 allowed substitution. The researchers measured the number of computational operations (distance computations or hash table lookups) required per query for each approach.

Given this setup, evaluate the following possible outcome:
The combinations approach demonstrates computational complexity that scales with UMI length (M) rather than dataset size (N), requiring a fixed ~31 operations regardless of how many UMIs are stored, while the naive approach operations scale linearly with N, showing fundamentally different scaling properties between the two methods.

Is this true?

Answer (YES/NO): YES